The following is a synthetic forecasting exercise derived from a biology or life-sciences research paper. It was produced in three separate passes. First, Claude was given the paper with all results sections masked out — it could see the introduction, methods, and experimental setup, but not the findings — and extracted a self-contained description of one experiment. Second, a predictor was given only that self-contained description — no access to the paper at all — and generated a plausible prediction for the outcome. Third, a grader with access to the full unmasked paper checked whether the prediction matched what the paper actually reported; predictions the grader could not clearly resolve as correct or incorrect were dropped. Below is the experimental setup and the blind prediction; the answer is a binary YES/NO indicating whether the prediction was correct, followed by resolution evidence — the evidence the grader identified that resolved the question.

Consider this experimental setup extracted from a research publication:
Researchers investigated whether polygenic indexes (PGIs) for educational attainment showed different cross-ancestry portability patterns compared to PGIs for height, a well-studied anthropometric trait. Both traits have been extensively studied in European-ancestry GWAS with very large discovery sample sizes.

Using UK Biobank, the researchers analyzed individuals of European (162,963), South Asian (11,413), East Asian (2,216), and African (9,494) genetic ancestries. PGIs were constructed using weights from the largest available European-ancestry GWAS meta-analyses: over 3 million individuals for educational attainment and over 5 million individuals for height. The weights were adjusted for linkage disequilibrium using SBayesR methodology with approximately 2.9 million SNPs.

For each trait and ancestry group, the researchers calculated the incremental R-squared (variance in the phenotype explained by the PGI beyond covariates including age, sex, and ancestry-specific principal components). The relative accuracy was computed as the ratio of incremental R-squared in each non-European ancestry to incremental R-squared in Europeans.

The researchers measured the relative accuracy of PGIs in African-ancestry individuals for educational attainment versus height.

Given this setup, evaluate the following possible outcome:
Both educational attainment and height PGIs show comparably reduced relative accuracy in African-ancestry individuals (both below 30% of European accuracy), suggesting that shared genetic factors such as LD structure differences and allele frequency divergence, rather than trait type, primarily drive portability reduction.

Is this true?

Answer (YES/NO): NO